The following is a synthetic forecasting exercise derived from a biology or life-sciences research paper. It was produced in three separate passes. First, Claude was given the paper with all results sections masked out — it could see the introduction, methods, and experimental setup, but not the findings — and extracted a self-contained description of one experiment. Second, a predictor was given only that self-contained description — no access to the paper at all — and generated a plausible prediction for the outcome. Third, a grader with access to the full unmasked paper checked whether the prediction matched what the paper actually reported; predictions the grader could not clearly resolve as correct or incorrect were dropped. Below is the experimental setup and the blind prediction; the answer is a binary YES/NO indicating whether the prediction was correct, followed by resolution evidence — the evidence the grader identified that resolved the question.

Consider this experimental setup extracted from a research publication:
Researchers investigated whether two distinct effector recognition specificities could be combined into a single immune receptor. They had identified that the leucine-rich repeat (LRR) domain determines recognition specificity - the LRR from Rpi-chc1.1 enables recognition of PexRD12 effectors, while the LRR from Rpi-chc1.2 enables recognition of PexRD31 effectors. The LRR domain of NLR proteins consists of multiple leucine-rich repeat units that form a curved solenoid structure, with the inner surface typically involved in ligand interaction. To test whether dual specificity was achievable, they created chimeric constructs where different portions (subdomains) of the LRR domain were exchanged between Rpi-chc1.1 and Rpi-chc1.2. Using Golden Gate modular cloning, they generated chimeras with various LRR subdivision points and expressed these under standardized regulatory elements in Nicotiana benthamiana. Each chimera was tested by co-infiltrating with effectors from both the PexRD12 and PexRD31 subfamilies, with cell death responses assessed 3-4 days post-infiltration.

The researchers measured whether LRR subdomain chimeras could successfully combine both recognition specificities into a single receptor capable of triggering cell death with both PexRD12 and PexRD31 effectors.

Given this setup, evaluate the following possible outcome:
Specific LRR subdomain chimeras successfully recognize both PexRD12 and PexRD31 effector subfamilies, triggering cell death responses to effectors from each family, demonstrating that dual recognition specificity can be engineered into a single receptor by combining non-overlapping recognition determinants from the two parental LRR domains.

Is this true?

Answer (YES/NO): NO